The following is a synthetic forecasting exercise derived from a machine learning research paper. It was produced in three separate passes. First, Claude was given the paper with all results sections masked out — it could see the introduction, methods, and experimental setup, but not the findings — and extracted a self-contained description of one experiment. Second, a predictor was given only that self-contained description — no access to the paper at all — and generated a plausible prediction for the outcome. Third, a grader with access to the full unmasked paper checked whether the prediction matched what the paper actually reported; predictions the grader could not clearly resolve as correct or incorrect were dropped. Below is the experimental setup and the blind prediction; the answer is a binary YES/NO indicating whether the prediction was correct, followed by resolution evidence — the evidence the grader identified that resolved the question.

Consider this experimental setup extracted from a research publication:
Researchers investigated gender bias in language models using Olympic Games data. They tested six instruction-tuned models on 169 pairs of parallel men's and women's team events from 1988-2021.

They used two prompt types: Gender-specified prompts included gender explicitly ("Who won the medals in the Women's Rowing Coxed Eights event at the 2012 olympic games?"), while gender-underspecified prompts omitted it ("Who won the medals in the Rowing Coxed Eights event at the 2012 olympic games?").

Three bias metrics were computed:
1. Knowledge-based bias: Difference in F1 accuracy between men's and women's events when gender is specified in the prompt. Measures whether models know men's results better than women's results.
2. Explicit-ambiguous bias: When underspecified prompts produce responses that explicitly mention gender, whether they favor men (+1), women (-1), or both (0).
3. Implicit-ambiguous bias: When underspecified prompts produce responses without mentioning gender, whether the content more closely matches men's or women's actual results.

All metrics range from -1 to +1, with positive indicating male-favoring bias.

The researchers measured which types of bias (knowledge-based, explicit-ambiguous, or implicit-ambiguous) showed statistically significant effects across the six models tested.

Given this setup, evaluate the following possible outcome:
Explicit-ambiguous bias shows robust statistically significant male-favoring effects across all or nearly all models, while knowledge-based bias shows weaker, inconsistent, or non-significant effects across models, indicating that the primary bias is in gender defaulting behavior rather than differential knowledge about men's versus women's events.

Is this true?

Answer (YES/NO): NO